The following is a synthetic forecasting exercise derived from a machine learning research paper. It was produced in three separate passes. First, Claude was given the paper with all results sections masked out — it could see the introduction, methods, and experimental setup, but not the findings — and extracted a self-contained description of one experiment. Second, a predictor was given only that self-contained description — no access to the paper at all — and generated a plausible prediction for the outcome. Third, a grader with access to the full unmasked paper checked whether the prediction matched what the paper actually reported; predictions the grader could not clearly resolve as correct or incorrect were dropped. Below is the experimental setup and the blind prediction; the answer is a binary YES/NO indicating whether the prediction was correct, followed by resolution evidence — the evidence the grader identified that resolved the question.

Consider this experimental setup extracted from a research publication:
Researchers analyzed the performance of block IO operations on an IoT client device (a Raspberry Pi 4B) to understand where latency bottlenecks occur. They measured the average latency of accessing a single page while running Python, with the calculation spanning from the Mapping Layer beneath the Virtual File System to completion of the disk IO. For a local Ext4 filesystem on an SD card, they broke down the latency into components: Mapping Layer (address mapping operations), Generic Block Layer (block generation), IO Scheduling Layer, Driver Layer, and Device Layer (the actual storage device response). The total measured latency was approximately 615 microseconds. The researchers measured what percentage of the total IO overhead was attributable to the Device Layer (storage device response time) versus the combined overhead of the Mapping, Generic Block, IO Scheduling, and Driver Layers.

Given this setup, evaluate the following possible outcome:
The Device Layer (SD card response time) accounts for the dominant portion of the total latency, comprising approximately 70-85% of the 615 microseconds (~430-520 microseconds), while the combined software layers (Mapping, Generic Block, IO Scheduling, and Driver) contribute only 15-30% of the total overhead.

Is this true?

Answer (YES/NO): NO